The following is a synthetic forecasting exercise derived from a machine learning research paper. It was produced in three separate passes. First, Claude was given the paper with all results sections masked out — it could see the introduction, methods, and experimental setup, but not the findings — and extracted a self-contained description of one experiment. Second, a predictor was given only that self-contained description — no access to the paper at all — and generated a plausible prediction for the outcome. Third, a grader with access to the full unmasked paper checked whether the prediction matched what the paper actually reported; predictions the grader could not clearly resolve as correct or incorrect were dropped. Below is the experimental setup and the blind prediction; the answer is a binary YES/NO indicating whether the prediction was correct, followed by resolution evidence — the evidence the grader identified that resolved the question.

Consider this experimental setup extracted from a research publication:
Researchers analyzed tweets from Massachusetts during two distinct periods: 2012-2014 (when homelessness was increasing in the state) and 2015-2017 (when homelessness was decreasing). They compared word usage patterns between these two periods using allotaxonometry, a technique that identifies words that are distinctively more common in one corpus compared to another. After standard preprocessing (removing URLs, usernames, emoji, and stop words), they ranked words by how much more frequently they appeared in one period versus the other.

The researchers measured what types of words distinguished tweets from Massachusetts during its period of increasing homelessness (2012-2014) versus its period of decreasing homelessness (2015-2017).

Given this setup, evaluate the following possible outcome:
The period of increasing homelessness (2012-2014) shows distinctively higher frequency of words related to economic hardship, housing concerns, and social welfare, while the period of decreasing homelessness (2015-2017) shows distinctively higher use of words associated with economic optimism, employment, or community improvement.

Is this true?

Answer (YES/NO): NO